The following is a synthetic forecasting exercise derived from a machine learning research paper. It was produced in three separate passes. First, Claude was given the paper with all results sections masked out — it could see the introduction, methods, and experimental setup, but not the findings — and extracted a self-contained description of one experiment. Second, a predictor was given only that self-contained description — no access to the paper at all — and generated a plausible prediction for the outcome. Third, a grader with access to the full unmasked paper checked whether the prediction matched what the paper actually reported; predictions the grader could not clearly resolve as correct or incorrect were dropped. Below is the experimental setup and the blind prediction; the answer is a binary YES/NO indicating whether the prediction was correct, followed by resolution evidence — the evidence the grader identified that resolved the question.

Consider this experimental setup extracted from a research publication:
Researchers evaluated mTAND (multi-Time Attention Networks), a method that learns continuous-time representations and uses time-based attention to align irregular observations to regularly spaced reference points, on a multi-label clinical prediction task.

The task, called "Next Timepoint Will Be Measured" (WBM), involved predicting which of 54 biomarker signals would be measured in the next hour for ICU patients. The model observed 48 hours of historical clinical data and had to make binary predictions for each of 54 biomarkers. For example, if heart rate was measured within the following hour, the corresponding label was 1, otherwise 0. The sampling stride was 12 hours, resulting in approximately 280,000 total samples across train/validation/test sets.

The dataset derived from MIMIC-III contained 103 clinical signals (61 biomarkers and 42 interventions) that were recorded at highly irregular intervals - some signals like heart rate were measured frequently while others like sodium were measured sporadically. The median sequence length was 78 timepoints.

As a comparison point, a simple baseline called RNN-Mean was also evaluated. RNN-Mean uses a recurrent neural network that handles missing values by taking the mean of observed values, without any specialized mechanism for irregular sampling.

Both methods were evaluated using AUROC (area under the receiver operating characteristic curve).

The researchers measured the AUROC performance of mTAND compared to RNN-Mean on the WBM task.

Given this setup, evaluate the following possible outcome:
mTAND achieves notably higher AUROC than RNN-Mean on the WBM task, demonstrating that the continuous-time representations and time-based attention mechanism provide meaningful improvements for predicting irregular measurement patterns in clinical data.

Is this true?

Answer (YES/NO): NO